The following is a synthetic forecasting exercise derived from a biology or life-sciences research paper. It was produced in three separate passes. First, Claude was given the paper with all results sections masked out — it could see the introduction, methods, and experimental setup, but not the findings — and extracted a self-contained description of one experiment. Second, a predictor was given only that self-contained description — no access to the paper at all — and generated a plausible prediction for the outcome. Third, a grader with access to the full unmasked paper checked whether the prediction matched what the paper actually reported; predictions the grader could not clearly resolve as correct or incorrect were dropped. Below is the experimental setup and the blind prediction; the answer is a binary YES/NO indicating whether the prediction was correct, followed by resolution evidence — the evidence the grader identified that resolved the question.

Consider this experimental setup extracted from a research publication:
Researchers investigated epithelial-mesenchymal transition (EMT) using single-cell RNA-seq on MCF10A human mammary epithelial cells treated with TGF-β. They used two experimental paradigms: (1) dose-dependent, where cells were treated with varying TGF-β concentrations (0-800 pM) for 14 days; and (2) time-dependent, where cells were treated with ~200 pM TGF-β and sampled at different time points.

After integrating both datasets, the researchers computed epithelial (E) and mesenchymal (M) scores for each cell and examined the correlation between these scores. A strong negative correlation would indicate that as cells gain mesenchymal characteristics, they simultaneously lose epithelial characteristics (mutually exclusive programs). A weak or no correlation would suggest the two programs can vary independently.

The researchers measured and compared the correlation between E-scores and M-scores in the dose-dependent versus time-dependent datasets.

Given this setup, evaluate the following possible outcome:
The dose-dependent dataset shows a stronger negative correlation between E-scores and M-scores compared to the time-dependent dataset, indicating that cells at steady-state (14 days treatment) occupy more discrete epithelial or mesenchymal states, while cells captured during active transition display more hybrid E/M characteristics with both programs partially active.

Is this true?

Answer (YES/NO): YES